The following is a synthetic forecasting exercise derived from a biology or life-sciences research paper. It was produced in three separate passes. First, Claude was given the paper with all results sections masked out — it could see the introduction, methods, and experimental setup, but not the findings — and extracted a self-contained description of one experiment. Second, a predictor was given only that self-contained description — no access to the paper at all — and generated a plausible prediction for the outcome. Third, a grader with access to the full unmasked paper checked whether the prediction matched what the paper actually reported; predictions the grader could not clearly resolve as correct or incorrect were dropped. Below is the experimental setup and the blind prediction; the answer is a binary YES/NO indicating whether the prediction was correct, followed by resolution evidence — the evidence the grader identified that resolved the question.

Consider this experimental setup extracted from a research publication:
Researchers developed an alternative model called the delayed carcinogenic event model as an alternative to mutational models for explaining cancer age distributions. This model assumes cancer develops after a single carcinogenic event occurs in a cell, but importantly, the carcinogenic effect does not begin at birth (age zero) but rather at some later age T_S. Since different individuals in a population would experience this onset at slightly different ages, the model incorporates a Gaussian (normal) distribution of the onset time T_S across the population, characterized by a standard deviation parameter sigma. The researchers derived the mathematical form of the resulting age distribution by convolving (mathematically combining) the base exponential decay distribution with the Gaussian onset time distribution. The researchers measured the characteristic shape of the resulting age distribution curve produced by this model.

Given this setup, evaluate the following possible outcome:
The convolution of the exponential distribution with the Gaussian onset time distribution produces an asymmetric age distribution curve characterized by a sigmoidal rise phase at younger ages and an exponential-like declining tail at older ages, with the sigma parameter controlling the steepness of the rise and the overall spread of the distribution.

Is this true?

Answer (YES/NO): NO